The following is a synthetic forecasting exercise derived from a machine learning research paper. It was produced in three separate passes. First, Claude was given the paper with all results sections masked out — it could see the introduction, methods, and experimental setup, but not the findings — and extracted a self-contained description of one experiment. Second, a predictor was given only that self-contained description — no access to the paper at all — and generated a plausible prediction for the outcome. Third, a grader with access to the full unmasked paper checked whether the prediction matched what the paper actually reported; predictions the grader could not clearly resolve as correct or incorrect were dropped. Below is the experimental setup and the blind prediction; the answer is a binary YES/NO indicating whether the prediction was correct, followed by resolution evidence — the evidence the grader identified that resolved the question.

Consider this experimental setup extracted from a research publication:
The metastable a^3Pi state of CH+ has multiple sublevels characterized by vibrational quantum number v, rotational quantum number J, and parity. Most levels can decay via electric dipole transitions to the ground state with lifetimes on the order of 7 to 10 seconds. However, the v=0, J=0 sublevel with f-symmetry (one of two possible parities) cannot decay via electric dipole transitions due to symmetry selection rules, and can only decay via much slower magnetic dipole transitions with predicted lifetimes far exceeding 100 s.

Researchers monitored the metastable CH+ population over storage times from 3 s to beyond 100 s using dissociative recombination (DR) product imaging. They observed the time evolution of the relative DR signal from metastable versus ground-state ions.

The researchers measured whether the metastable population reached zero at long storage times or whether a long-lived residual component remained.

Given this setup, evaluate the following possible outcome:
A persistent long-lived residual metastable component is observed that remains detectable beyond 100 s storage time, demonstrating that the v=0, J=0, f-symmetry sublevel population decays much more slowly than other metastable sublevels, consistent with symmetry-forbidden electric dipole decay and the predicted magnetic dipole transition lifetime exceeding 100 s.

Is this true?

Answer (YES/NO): YES